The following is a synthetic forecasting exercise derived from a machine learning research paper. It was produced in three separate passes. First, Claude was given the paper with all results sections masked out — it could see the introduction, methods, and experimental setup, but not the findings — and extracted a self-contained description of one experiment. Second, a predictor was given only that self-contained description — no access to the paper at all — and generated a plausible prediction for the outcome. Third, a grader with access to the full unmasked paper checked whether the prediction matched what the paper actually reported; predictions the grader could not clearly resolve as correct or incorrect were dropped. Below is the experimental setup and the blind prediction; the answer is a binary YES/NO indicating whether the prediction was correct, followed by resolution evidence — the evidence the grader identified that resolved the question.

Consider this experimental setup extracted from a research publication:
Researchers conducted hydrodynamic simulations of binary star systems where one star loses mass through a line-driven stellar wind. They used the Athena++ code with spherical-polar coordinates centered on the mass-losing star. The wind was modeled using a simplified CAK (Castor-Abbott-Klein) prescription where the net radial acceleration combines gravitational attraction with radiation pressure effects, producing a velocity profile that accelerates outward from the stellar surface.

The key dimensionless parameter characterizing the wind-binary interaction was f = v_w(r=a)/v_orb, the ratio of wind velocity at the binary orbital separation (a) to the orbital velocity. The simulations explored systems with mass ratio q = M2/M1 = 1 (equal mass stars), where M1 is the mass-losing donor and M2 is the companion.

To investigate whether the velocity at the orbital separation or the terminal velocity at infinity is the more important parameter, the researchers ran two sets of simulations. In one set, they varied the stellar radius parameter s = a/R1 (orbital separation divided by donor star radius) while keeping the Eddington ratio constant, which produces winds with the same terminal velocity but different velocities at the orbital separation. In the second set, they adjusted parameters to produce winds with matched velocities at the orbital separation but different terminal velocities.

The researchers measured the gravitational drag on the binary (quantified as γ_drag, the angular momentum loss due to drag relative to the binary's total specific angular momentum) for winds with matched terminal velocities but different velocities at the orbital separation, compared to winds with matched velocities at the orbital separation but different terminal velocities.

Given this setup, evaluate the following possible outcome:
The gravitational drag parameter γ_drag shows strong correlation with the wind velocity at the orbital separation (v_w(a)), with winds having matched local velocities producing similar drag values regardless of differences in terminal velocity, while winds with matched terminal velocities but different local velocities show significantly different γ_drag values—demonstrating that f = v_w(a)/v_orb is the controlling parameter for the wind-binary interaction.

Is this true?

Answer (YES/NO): YES